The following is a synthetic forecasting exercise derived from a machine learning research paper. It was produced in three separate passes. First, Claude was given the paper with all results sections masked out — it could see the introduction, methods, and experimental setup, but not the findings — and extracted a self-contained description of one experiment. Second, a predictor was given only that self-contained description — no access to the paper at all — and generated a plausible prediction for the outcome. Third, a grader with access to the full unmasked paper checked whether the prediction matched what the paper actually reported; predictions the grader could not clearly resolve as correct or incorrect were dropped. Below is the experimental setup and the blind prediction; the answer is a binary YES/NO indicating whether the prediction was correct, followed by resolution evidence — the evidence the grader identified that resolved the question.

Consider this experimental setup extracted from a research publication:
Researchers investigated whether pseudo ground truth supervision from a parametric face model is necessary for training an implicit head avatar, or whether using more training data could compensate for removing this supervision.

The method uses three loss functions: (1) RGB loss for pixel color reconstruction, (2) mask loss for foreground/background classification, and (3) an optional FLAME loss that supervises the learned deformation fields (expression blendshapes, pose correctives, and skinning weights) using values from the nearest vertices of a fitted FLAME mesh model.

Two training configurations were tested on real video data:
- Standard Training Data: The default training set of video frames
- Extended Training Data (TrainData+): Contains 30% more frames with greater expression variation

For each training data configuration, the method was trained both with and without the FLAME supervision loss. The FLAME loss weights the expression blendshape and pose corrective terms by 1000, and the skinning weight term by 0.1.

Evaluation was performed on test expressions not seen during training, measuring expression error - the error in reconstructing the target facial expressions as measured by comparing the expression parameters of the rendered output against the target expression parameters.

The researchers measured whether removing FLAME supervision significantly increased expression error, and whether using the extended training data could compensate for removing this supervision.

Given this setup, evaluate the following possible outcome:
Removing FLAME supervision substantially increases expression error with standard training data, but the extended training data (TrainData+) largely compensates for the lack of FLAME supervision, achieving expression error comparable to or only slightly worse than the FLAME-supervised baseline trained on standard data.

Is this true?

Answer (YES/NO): YES